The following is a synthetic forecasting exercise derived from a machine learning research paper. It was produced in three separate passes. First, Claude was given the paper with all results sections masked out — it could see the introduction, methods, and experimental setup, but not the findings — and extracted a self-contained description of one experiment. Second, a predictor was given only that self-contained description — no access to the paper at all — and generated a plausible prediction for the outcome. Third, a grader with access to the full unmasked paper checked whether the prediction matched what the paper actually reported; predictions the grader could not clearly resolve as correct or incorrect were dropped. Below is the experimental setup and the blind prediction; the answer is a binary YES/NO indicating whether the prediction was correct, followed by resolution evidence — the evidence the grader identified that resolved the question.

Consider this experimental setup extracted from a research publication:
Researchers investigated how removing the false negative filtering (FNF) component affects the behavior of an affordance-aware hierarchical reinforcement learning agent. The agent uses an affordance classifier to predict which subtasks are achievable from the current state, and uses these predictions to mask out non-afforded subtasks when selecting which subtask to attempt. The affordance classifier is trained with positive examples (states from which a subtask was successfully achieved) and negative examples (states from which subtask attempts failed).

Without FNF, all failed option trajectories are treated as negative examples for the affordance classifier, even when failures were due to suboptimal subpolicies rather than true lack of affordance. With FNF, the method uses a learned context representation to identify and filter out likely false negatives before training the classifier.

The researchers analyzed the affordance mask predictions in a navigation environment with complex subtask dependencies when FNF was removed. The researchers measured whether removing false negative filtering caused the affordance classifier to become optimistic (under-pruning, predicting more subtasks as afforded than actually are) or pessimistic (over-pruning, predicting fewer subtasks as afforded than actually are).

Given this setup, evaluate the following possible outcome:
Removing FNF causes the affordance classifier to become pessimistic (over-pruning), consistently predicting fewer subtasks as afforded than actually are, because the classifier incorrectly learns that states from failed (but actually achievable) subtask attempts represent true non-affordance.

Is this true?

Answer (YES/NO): YES